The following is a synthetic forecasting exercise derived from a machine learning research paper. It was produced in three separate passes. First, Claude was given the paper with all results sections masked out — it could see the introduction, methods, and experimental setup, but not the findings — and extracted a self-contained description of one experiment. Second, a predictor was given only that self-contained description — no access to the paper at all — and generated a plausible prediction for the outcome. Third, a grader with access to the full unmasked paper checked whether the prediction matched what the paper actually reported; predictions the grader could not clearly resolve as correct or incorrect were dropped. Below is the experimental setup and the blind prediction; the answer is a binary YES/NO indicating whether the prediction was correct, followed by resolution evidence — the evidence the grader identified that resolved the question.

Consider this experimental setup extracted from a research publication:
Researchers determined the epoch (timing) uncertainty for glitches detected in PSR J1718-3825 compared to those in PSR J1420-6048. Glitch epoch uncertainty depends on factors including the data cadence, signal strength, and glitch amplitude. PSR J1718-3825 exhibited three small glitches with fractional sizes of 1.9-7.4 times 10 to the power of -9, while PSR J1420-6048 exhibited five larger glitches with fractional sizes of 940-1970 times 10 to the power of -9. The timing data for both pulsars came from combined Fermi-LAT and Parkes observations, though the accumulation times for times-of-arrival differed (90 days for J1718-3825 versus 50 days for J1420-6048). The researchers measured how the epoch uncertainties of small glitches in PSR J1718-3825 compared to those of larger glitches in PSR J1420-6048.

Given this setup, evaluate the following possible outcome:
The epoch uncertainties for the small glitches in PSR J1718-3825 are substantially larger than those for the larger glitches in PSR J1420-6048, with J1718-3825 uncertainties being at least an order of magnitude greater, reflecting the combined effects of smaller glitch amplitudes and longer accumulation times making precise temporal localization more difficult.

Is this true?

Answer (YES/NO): NO